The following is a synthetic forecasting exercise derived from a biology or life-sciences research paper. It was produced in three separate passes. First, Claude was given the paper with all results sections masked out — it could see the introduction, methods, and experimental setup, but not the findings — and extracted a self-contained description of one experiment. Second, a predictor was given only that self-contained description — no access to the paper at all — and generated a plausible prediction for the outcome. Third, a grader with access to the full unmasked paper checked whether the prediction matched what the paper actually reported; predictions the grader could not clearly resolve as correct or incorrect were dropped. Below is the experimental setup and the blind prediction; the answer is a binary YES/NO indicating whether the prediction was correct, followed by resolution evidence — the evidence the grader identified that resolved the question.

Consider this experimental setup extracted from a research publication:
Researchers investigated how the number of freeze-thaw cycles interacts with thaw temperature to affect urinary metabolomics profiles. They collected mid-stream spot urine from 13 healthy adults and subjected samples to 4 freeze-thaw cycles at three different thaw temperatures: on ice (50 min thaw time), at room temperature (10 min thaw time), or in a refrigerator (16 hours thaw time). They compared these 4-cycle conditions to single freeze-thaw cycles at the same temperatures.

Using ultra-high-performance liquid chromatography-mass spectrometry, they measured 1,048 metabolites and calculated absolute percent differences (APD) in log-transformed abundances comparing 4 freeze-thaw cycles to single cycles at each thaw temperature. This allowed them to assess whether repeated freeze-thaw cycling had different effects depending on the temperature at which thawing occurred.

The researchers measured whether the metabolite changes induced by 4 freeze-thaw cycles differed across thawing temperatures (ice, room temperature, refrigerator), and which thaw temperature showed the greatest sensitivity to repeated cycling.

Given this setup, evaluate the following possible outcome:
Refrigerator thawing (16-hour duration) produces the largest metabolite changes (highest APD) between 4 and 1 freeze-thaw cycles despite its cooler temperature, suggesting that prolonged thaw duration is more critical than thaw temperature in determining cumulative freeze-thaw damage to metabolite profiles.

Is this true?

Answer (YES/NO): NO